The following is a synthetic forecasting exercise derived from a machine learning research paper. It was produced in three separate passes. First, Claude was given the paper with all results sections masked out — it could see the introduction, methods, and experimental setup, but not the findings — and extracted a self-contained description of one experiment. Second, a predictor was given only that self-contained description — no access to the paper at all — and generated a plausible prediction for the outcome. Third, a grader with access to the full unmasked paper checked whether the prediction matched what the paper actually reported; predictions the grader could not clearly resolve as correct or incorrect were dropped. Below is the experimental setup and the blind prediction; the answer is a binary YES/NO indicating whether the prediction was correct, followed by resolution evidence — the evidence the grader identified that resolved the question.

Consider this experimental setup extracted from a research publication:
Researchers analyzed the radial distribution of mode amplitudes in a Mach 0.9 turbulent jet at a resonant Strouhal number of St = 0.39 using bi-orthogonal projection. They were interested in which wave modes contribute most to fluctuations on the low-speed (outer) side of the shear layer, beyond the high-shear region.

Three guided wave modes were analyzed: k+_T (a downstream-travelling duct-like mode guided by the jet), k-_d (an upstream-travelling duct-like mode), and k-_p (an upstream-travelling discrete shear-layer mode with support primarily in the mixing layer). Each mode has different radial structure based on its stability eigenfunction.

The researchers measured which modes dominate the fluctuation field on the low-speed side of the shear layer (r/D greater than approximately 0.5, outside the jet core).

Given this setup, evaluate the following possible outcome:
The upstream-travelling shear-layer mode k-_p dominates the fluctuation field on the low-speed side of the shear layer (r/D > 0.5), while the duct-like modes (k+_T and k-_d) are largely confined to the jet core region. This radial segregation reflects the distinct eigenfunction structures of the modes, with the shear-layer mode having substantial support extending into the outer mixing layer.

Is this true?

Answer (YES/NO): NO